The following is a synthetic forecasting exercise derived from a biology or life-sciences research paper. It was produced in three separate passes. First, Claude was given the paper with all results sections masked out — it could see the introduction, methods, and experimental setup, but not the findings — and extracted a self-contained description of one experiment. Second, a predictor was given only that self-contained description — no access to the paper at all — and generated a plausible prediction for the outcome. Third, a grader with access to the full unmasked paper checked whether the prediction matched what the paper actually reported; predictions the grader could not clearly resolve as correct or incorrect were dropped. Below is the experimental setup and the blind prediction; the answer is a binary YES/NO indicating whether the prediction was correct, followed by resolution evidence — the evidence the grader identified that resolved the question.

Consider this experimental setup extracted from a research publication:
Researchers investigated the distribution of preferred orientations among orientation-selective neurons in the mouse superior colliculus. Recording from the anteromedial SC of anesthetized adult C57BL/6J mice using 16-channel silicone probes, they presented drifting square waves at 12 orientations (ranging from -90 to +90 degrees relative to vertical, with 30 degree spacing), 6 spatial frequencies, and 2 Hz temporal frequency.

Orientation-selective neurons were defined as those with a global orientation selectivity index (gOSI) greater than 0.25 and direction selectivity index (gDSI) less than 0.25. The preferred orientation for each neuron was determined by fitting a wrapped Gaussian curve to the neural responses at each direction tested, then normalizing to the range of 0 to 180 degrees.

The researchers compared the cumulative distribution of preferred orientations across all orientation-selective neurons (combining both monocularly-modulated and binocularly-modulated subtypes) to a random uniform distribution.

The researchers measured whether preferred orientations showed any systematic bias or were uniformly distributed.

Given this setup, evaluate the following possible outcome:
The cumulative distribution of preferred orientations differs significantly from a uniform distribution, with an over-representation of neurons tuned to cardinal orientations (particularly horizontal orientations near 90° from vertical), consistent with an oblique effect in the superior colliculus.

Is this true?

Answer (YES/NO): NO